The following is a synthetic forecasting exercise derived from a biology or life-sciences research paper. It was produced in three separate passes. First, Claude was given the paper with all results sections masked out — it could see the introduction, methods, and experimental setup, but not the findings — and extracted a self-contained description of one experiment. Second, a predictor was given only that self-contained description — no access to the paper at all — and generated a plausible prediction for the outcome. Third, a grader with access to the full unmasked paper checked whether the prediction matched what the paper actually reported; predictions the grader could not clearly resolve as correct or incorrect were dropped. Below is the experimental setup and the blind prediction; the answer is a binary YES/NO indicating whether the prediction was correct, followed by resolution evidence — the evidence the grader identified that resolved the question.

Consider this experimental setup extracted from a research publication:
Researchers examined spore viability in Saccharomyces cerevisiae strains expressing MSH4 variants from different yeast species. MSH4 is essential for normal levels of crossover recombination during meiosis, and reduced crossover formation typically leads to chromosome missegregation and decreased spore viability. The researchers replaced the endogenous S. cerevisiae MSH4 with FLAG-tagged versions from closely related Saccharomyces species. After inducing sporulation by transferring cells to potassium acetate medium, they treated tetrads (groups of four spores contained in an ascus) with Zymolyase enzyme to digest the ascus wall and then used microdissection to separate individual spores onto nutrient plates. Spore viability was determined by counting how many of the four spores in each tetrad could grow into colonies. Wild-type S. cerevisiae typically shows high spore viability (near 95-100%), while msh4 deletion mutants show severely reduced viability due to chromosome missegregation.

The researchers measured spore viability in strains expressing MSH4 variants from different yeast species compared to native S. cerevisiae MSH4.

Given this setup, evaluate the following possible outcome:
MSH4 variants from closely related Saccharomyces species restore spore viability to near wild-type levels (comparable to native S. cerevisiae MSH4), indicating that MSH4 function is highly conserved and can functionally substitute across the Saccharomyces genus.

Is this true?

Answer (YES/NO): NO